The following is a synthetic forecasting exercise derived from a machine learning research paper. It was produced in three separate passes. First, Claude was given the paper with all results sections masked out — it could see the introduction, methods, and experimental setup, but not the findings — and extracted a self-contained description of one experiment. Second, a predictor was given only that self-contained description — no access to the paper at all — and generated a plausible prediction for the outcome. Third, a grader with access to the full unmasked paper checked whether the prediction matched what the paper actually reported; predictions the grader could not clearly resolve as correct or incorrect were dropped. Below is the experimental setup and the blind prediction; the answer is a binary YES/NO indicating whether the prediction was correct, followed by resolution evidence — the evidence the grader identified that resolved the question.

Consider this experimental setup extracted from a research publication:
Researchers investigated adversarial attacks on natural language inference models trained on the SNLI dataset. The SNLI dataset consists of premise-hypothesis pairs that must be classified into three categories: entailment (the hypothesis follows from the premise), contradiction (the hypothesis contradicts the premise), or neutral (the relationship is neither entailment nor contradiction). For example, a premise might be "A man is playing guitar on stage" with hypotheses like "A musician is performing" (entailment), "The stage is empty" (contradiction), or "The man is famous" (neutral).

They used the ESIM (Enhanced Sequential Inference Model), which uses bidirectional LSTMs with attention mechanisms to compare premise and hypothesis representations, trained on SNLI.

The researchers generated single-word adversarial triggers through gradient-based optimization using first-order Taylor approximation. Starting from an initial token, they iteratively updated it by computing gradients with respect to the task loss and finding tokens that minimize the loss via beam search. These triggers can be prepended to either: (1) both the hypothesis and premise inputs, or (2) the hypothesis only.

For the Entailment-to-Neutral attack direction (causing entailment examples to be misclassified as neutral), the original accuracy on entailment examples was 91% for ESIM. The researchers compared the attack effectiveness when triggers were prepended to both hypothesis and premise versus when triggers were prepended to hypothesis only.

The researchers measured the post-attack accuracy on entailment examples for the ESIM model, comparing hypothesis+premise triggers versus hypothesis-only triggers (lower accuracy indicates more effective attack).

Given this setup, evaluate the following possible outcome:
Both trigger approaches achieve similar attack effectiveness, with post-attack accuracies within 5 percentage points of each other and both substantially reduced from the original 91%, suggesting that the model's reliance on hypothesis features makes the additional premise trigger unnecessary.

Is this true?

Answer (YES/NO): YES